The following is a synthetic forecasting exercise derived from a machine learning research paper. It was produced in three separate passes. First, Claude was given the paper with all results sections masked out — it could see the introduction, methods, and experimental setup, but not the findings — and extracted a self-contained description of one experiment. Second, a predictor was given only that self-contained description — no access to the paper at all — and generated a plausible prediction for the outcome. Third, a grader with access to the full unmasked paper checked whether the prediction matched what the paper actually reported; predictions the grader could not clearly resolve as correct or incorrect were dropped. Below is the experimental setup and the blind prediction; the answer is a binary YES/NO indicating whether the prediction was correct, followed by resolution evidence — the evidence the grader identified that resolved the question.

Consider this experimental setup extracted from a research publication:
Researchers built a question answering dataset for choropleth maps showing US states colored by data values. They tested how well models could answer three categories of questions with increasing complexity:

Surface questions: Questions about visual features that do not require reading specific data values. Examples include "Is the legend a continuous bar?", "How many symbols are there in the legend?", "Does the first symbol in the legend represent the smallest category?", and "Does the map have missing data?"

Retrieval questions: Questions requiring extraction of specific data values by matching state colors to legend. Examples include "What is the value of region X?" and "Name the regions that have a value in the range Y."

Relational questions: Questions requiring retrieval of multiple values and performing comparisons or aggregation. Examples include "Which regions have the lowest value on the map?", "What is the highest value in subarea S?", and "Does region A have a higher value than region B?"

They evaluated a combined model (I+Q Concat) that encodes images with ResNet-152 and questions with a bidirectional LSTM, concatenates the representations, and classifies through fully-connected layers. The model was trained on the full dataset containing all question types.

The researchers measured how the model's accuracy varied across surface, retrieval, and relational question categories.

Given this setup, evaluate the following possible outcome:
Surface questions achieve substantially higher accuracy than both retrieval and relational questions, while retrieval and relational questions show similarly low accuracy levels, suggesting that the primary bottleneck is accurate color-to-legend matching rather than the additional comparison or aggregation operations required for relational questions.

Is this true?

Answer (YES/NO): NO